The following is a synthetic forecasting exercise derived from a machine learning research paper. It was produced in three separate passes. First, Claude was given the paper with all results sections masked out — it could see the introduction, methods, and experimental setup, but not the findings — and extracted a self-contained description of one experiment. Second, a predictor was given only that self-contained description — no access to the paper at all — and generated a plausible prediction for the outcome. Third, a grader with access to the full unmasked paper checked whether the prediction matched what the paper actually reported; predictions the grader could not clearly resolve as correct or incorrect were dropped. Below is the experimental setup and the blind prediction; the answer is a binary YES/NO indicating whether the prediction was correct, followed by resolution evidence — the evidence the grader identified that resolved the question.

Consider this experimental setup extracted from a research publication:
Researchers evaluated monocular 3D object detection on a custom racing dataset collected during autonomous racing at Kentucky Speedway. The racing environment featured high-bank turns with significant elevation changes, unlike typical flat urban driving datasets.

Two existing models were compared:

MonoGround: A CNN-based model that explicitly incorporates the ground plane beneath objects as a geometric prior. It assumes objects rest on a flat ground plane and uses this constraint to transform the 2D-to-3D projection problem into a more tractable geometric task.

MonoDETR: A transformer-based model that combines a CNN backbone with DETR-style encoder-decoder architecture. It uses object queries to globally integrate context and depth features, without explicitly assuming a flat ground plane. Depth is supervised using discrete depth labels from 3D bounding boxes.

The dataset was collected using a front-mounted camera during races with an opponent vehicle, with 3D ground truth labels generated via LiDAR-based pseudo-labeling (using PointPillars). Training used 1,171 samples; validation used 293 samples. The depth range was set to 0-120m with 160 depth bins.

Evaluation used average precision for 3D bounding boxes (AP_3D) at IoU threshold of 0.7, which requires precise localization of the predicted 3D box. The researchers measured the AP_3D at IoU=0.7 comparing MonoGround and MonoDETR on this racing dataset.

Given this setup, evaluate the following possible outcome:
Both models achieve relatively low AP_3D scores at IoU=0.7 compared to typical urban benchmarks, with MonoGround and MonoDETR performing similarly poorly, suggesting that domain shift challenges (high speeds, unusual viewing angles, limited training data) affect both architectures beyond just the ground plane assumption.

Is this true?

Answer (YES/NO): NO